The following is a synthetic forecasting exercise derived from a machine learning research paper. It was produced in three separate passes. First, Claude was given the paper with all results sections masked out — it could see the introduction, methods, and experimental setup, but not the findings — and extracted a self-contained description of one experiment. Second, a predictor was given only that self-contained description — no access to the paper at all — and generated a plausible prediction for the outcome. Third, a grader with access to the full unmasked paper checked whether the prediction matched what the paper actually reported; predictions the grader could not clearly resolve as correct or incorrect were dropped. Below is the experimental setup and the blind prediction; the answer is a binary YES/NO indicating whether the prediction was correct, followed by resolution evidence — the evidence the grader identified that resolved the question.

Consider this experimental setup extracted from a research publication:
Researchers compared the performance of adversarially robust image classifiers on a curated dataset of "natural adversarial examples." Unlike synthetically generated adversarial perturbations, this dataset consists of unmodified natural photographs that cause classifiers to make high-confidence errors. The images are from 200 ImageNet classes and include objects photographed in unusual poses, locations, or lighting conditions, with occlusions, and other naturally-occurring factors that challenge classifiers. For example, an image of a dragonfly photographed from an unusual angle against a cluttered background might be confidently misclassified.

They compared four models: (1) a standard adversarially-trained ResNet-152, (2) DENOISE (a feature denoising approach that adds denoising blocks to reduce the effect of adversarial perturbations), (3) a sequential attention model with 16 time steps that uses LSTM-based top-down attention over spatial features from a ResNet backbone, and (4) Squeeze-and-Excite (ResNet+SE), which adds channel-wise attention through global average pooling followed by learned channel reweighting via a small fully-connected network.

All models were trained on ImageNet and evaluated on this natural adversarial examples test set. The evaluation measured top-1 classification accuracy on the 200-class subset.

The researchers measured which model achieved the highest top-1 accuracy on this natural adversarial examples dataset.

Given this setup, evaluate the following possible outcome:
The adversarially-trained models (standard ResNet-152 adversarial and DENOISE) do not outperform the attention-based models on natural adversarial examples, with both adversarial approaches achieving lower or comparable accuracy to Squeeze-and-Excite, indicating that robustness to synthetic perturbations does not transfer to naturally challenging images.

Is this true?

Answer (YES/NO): YES